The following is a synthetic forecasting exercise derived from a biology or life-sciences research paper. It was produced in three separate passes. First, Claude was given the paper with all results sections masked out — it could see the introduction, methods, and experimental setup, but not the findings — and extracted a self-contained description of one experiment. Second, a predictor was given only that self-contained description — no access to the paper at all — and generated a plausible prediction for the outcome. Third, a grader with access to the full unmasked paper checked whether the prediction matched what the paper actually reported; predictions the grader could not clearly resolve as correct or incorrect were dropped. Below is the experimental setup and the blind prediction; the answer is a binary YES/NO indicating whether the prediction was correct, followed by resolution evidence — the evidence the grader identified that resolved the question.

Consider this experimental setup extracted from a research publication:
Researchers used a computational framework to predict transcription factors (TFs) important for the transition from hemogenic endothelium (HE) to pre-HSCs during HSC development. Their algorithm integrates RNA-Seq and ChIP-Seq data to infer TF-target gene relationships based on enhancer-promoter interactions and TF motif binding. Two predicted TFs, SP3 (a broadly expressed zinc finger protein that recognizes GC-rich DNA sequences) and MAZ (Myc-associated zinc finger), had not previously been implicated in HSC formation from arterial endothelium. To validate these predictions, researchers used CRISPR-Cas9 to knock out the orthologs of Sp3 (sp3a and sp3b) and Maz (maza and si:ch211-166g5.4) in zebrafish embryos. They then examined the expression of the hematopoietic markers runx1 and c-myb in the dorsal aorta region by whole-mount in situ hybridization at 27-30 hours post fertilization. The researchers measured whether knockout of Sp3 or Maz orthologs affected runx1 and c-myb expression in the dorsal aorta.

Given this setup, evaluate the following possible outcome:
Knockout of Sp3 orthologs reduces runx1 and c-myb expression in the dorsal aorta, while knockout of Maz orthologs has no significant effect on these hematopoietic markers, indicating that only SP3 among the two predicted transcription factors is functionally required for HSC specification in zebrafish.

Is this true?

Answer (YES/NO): NO